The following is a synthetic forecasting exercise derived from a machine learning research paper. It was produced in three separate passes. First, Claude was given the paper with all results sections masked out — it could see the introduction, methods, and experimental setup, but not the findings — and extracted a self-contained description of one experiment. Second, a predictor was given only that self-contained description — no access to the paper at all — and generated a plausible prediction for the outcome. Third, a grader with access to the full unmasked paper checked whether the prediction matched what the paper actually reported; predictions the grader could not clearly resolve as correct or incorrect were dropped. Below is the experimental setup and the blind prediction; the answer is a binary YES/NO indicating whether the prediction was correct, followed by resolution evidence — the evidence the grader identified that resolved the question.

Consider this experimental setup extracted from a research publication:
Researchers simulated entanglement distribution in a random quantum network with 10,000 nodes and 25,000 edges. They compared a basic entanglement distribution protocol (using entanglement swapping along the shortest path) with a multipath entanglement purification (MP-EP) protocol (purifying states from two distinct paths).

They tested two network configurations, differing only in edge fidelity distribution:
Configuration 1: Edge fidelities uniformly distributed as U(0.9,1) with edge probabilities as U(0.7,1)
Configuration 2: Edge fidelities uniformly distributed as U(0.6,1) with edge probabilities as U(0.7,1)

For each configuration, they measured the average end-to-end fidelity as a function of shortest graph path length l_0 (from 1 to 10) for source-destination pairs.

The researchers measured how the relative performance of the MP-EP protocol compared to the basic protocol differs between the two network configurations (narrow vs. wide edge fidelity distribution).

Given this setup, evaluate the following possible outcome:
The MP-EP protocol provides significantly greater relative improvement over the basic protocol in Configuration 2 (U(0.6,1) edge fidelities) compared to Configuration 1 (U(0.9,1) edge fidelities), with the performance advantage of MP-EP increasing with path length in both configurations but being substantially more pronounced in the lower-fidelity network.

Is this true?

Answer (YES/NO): NO